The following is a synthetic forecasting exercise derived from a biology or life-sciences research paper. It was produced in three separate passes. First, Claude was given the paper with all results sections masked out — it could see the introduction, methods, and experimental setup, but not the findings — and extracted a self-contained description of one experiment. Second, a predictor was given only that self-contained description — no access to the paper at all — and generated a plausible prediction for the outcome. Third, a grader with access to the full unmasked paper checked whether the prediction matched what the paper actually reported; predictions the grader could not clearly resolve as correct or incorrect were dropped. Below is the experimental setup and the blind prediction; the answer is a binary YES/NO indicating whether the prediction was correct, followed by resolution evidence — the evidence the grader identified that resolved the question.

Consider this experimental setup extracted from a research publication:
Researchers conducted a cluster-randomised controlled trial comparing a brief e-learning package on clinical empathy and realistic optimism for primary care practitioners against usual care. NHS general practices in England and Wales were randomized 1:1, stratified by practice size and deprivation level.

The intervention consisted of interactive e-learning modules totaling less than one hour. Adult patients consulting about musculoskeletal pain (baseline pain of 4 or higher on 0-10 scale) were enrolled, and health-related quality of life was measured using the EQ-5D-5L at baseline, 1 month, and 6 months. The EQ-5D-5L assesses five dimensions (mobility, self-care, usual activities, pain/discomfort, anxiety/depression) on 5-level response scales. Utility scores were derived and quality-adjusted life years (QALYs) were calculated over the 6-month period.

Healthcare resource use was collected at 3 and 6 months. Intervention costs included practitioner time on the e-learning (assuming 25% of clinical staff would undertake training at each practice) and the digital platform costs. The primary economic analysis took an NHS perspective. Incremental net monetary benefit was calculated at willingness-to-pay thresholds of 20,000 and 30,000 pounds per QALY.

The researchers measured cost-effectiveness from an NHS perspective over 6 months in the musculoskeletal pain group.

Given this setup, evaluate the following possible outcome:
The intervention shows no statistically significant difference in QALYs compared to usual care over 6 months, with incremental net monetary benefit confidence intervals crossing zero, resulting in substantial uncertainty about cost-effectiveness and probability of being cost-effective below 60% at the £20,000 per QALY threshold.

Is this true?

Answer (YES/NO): NO